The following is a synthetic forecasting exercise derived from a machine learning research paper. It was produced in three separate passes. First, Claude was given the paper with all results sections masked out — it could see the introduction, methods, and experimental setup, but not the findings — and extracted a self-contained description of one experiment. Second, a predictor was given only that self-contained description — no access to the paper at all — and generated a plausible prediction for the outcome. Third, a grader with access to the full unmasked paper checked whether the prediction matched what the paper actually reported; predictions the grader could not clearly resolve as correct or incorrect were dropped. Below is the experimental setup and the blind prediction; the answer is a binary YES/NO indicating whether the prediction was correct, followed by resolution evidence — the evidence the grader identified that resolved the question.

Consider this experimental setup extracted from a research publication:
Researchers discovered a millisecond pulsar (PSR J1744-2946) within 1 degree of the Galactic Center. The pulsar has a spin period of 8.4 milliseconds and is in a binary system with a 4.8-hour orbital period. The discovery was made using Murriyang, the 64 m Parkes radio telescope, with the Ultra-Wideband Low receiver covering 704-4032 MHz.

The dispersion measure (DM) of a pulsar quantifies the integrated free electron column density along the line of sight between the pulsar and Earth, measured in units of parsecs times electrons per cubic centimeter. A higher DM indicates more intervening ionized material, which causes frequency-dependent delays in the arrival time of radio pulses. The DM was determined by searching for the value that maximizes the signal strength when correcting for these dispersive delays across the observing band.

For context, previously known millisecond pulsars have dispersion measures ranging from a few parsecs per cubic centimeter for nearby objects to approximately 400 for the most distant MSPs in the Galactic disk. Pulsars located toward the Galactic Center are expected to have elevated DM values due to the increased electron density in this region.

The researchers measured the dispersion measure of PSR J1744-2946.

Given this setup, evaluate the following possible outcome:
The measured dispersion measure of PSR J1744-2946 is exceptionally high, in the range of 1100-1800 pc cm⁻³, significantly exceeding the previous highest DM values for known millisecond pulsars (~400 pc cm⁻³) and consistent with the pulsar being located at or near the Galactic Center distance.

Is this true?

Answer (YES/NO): NO